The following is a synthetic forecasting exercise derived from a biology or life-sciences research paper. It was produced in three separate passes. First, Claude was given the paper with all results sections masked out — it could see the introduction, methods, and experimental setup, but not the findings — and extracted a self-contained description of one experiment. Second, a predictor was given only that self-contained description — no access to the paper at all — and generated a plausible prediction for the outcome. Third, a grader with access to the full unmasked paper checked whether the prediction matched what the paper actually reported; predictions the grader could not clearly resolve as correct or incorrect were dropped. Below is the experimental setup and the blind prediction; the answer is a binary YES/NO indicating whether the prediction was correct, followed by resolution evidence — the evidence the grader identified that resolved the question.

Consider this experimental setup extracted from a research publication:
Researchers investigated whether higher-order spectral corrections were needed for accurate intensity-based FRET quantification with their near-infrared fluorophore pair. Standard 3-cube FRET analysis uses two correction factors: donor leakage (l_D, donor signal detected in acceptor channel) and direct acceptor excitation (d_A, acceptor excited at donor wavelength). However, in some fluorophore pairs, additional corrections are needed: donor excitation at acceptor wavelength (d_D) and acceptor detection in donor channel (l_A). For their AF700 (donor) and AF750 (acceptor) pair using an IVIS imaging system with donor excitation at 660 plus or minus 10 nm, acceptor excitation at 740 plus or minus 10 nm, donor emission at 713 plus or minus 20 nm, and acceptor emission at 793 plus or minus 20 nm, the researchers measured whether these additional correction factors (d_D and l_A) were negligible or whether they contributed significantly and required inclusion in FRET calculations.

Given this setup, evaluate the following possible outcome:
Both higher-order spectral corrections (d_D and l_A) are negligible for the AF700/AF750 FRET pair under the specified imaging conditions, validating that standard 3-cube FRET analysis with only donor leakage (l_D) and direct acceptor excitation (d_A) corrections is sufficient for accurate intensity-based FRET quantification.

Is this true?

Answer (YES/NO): NO